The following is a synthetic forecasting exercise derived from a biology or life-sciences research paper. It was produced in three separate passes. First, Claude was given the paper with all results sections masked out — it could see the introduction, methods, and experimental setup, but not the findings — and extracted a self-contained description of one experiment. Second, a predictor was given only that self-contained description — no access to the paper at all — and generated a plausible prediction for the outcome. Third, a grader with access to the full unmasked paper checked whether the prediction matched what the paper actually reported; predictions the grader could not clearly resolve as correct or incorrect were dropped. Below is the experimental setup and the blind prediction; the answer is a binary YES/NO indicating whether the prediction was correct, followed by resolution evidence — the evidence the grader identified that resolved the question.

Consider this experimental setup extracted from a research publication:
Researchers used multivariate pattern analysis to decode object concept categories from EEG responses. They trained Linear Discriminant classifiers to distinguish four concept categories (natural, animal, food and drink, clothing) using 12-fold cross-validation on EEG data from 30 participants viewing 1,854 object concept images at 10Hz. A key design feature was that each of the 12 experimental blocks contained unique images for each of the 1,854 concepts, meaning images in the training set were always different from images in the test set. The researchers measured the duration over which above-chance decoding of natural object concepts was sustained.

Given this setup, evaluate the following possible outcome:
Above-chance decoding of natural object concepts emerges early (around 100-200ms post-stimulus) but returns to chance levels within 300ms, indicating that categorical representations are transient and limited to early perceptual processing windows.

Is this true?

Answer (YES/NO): NO